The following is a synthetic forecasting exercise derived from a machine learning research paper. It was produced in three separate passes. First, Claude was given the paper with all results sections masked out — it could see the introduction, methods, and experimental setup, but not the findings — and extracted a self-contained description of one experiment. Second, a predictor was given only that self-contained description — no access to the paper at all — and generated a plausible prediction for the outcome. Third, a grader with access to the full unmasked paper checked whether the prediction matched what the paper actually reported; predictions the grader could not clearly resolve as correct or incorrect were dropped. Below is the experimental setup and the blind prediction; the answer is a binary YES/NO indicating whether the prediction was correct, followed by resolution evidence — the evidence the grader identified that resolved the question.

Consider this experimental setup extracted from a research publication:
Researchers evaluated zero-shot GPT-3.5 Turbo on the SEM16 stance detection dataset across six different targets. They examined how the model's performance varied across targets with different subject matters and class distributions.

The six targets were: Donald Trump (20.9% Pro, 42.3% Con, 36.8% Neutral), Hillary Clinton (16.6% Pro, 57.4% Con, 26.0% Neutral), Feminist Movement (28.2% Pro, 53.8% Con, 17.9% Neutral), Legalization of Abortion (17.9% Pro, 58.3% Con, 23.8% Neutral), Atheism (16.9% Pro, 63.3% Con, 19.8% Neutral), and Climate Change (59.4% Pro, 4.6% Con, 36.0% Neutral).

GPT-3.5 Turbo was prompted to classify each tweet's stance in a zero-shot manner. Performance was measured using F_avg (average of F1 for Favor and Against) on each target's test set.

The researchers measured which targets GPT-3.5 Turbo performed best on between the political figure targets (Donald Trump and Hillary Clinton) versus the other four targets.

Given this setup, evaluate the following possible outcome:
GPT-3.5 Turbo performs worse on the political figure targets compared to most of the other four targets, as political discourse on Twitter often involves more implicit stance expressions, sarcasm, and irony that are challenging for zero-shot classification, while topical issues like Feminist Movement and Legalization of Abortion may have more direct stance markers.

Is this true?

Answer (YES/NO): NO